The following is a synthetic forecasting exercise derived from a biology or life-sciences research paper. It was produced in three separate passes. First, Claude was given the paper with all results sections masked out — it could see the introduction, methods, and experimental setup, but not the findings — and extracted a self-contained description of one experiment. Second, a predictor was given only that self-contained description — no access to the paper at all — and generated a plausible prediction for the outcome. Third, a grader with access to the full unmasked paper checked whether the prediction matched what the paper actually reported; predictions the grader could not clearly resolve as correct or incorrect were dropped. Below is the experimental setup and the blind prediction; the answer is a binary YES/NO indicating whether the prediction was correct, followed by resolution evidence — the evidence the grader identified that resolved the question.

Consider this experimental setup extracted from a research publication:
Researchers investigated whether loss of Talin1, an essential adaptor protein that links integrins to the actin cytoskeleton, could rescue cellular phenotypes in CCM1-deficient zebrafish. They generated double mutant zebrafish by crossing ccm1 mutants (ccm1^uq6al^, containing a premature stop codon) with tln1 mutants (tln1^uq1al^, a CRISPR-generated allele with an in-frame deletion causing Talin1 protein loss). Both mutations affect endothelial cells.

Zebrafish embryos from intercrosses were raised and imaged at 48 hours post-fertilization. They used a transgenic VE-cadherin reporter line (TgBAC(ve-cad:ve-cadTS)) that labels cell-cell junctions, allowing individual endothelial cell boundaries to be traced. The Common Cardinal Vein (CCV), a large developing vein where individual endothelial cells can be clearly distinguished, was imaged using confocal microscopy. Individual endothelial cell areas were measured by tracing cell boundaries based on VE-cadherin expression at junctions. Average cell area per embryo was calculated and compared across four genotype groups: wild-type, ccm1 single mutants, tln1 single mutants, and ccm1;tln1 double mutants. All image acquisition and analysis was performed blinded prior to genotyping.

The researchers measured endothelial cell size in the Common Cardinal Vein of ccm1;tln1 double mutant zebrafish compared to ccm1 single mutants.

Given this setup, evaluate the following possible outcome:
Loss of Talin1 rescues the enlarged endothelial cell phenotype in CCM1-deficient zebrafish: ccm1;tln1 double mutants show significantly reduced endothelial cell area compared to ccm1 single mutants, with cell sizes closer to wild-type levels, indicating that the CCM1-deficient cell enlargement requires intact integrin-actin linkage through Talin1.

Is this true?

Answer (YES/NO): YES